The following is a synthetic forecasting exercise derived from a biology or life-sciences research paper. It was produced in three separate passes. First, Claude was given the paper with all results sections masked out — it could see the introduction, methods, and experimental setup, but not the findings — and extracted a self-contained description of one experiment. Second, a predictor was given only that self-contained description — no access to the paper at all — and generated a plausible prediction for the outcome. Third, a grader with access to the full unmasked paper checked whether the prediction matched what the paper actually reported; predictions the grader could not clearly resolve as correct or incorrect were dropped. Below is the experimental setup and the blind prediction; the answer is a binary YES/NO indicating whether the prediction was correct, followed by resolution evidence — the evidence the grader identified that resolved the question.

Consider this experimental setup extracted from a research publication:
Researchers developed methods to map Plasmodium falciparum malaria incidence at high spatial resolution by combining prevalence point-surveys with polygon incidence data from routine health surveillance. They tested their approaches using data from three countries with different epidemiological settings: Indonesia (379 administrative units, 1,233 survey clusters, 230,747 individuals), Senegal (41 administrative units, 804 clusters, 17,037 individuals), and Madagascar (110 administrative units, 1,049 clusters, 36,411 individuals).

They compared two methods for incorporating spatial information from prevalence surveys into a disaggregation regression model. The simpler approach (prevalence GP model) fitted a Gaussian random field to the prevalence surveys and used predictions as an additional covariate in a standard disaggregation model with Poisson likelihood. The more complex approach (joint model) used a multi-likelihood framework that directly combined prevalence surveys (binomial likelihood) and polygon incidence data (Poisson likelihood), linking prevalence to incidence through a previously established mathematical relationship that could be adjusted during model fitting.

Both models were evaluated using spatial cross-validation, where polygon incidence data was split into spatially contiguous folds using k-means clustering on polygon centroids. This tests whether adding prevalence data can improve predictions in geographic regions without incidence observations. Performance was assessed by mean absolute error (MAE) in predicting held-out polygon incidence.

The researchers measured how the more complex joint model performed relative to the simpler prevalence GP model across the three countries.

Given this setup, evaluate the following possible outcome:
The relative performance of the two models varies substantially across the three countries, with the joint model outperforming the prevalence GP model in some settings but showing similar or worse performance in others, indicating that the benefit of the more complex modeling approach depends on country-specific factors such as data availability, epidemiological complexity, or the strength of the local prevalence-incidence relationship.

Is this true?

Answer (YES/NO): YES